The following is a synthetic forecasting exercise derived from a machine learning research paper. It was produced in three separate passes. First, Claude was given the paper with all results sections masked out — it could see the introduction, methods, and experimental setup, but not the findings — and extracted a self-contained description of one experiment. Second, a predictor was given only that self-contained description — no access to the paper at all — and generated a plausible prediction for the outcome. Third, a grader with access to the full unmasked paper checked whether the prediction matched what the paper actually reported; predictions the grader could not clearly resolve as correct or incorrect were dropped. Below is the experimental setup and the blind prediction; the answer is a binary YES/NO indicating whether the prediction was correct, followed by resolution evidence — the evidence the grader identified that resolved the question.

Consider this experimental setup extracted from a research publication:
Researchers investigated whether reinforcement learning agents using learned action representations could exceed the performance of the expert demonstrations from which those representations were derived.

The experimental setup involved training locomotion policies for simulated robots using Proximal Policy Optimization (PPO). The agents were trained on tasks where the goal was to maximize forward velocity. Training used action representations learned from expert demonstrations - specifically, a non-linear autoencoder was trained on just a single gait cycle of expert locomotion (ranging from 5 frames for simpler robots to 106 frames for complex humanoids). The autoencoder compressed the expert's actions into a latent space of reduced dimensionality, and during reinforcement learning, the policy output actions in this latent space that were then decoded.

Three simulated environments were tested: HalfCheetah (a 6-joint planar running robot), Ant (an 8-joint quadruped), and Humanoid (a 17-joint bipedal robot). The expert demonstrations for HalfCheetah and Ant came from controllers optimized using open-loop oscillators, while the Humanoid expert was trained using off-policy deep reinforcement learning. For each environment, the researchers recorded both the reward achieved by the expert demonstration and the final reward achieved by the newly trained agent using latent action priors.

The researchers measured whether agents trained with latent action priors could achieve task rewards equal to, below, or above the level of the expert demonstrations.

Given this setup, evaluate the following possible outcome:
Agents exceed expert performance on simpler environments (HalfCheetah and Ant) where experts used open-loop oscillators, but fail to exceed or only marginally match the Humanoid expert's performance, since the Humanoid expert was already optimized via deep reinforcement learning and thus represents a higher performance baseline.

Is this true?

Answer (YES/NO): YES